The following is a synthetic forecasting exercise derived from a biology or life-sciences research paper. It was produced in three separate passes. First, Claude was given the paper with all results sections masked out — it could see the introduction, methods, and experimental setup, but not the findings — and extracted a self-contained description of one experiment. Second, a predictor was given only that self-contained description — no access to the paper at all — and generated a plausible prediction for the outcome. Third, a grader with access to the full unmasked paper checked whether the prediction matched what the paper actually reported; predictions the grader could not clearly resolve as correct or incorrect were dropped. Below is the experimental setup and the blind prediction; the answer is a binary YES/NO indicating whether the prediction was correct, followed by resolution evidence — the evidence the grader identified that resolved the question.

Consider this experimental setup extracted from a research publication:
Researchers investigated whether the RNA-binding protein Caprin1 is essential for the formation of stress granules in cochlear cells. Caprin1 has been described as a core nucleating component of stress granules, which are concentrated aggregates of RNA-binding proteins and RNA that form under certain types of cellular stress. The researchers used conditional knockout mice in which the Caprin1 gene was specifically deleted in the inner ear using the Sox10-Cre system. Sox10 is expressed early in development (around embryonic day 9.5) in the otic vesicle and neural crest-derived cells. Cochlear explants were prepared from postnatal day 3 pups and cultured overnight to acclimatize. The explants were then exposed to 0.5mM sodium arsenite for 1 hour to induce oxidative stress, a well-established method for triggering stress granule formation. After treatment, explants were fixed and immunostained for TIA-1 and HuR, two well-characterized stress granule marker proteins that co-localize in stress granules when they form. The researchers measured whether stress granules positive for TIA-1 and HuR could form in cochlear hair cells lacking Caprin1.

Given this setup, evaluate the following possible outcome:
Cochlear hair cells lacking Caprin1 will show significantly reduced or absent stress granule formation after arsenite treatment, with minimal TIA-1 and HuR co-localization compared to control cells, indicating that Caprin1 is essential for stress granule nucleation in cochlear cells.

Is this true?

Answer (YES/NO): NO